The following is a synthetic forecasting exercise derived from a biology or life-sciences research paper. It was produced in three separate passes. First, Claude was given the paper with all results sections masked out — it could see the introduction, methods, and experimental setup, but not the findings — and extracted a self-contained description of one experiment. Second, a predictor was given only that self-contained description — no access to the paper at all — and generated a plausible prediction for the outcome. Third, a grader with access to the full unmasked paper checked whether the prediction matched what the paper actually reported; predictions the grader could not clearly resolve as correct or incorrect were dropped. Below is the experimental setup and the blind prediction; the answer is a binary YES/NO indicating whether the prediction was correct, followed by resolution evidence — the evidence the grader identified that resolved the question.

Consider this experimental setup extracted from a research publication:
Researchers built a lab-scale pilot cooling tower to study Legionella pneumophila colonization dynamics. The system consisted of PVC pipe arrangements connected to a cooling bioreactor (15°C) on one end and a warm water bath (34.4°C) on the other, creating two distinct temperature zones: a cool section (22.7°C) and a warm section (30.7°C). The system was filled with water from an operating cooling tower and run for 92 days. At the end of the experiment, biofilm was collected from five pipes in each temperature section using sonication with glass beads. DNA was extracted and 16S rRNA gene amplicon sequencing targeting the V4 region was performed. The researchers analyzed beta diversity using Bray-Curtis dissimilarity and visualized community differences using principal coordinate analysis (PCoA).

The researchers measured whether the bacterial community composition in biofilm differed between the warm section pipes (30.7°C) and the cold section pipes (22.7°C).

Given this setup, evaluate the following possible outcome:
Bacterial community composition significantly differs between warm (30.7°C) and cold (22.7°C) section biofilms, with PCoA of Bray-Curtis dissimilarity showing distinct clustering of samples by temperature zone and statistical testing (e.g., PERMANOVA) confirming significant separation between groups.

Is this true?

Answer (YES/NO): YES